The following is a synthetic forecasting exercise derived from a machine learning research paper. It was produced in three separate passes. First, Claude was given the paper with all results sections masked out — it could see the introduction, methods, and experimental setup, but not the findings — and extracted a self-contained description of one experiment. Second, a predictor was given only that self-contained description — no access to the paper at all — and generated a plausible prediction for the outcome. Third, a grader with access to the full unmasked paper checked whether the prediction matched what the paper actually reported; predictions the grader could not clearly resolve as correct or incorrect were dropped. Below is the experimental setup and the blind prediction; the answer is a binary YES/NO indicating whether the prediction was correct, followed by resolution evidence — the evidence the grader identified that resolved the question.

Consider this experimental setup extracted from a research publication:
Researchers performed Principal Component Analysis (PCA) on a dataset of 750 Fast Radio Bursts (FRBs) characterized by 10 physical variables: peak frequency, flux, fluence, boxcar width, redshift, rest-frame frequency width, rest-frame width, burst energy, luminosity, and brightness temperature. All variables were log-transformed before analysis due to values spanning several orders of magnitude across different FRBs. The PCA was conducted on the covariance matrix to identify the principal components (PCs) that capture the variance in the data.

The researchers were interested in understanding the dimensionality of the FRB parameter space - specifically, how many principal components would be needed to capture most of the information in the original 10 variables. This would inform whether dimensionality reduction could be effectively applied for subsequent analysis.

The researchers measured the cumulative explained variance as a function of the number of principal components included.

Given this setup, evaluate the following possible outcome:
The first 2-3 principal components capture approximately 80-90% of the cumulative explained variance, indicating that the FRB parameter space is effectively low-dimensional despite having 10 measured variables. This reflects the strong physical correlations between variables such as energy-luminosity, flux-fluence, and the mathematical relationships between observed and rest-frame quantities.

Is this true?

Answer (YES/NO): YES